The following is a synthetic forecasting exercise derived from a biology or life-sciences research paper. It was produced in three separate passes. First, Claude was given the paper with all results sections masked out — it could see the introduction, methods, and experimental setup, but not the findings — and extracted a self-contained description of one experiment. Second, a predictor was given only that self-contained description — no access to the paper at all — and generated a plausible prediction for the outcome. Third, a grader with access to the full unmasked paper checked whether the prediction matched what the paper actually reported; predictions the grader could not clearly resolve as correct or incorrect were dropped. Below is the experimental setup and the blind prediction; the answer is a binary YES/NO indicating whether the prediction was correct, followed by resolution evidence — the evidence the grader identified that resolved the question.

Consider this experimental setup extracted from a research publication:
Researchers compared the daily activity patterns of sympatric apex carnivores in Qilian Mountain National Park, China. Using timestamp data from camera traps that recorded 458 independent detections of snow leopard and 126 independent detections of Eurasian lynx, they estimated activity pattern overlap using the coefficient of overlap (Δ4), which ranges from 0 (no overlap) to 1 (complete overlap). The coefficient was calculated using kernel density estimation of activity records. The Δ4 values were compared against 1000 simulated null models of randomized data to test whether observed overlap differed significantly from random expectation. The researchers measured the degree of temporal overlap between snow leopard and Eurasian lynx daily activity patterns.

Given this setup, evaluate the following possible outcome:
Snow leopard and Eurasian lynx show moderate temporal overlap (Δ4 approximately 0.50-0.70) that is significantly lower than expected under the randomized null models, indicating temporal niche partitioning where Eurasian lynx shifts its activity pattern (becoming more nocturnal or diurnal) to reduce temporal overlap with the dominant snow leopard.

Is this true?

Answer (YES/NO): NO